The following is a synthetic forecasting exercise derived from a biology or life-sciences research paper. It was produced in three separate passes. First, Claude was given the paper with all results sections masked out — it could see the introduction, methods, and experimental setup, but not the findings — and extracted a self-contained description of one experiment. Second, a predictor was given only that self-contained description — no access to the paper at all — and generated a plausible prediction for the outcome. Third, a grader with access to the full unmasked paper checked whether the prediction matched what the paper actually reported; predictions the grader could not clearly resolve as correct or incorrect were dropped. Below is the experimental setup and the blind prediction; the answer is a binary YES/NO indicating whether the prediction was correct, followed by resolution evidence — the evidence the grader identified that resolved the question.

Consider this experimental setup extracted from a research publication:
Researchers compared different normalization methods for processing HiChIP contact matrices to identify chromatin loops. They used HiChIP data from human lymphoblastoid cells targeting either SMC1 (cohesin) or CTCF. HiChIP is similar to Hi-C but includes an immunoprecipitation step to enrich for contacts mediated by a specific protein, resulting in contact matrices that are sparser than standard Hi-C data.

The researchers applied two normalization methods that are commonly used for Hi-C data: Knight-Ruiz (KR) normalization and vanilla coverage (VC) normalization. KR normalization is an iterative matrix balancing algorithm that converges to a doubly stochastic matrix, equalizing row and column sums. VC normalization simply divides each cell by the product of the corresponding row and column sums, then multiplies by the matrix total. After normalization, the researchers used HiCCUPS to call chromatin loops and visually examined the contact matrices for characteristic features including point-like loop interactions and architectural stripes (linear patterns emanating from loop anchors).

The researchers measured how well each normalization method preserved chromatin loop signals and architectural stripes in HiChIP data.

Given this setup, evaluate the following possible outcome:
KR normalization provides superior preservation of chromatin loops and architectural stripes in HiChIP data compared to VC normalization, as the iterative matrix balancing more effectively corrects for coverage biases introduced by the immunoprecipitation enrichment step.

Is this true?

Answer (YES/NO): NO